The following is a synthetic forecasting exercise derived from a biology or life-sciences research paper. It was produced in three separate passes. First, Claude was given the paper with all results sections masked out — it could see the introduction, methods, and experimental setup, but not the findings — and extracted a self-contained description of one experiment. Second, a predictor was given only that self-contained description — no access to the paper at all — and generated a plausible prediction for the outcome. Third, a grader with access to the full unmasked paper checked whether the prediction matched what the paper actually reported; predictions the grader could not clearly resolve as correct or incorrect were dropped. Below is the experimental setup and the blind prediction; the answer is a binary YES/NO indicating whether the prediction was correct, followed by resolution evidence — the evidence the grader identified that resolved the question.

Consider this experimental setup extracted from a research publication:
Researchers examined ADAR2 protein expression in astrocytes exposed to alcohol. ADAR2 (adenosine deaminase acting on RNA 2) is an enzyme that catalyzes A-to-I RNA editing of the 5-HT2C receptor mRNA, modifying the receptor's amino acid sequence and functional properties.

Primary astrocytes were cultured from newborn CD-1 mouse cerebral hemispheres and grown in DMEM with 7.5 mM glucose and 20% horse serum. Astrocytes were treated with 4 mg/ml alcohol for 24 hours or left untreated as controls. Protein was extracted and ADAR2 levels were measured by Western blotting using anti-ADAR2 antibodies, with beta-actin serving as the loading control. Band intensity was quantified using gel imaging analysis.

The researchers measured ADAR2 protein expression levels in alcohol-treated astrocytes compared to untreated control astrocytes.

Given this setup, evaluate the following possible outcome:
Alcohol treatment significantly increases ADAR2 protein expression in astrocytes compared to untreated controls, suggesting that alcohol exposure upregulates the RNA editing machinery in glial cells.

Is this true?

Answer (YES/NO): YES